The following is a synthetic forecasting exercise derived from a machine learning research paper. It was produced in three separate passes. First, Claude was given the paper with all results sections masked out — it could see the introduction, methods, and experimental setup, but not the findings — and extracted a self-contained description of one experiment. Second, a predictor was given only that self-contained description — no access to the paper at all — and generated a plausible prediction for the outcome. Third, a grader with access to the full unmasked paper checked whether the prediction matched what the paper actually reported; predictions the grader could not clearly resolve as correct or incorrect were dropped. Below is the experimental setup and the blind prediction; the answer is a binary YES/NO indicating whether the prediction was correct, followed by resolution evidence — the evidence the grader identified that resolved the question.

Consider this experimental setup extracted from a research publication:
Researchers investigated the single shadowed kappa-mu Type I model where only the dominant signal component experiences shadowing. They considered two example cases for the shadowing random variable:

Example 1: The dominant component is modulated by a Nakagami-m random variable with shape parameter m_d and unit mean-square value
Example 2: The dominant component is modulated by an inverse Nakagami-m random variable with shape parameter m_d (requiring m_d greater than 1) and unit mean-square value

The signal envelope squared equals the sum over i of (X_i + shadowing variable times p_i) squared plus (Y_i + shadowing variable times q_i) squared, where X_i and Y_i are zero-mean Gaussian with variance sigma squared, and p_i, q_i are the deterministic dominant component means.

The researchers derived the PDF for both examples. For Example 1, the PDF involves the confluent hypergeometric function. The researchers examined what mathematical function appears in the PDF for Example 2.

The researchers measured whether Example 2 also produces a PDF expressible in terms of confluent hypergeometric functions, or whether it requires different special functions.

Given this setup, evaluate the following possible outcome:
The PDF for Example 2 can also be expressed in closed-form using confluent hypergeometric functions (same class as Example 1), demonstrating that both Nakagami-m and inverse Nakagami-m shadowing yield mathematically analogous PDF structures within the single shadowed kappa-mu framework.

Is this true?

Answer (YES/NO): NO